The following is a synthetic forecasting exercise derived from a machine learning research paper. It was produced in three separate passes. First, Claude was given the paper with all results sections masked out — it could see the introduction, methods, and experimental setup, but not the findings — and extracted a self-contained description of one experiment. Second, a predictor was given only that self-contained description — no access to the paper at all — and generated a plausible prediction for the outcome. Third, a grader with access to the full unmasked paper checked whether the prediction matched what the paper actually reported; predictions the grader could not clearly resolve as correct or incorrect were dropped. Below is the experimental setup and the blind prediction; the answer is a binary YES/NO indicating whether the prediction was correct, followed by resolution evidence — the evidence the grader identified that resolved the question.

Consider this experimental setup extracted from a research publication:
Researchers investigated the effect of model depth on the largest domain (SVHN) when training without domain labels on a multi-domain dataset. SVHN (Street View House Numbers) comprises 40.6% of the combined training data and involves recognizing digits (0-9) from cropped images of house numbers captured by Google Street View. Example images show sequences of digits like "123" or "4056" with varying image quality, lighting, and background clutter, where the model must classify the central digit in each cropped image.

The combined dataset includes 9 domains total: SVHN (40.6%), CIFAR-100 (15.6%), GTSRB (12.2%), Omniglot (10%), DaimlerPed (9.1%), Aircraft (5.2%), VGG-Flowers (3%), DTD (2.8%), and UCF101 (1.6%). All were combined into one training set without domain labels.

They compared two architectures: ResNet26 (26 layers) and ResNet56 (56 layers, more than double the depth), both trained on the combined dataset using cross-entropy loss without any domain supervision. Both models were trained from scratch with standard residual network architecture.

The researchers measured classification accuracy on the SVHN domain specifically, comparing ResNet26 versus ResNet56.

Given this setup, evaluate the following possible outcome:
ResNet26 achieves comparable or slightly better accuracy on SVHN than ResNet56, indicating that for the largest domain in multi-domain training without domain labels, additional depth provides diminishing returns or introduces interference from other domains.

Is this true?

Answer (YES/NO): NO